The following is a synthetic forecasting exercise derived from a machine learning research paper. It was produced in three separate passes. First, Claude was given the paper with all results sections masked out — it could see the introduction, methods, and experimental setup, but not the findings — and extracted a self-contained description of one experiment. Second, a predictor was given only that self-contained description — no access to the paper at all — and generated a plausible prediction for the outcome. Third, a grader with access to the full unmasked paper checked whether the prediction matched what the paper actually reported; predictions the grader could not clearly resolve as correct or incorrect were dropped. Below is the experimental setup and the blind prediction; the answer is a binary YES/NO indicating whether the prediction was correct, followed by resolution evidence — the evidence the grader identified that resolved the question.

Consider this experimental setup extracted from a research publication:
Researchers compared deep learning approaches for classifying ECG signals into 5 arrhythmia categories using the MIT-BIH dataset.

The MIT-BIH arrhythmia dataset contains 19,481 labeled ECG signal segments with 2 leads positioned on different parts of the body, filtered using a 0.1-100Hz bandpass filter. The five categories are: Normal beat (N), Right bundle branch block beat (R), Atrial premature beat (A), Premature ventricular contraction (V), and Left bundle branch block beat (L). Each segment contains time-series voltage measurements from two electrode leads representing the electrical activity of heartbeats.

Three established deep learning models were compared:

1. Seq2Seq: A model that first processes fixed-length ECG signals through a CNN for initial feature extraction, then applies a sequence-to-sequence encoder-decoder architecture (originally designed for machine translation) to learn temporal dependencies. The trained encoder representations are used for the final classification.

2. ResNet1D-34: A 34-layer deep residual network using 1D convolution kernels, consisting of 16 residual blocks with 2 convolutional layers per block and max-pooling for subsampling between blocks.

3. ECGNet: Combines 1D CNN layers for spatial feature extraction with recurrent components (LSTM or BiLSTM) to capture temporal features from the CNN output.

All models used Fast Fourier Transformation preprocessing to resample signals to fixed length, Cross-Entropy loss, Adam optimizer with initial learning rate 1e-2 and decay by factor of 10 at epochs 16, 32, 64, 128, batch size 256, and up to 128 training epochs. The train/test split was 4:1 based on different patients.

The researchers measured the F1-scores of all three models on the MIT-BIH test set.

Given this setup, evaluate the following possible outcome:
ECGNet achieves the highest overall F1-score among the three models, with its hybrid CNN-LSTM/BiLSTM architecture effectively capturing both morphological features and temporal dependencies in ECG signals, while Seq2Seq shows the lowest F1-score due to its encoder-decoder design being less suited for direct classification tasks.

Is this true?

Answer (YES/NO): NO